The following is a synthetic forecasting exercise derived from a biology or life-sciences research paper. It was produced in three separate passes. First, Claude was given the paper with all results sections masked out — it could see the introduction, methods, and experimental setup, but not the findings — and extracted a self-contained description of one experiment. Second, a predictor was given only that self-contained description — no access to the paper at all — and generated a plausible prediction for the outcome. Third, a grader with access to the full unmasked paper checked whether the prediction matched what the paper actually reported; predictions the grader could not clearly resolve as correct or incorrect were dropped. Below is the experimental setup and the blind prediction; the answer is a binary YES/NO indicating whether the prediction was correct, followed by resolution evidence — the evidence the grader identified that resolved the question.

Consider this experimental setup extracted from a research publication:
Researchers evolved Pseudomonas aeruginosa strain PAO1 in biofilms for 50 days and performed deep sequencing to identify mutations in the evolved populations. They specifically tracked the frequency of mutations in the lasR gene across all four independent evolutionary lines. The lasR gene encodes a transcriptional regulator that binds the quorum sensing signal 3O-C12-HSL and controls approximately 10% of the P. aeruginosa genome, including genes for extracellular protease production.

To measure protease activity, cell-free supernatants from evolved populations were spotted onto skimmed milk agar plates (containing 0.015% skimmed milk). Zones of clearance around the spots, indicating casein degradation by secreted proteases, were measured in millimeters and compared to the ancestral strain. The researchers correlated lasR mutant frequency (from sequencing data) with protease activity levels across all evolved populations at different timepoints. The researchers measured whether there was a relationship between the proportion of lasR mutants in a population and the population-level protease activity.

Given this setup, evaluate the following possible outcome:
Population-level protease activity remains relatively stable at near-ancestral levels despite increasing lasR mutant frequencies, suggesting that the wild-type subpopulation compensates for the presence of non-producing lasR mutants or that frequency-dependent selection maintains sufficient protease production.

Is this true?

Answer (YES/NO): NO